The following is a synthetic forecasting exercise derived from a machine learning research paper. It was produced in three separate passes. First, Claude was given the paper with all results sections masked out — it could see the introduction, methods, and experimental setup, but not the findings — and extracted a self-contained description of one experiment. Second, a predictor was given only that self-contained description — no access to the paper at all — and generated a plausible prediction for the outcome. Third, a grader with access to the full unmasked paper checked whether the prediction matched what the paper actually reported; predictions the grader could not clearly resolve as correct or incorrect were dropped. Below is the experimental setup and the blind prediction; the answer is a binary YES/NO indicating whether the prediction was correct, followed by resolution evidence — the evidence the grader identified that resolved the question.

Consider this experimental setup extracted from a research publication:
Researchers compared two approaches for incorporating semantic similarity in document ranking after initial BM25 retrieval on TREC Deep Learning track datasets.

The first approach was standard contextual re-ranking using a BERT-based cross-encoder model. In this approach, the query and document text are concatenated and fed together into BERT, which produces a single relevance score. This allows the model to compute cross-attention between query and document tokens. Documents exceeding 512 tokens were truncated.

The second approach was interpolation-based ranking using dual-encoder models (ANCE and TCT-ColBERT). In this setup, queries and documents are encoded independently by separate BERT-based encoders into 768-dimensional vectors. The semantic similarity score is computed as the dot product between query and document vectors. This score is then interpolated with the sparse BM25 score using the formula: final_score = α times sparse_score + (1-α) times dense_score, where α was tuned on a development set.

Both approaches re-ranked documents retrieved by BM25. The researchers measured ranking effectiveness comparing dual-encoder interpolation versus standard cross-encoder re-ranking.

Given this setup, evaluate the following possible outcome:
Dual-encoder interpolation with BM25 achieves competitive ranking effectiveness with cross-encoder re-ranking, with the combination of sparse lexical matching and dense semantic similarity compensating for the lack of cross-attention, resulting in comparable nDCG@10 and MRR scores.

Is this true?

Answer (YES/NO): NO